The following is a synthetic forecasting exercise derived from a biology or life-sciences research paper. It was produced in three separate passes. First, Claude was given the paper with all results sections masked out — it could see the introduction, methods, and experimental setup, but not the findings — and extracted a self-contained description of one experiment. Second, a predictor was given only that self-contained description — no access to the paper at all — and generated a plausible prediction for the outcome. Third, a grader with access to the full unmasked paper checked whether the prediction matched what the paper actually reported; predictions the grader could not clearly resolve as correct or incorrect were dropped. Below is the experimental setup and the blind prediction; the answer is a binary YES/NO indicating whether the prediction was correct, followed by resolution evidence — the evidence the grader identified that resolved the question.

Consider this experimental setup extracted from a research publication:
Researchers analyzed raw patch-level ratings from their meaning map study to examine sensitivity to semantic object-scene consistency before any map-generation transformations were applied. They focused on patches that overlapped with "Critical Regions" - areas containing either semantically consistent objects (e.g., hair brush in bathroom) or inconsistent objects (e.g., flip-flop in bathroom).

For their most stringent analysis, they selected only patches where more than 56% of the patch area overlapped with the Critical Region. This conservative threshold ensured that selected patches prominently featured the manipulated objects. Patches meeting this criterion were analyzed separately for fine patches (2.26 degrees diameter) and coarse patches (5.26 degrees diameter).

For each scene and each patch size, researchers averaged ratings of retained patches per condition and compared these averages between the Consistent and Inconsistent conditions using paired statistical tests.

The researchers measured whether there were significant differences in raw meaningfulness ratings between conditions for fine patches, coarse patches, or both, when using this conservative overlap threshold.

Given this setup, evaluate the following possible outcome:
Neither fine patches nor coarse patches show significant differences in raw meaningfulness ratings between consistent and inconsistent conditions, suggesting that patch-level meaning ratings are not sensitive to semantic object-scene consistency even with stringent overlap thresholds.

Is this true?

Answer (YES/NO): NO